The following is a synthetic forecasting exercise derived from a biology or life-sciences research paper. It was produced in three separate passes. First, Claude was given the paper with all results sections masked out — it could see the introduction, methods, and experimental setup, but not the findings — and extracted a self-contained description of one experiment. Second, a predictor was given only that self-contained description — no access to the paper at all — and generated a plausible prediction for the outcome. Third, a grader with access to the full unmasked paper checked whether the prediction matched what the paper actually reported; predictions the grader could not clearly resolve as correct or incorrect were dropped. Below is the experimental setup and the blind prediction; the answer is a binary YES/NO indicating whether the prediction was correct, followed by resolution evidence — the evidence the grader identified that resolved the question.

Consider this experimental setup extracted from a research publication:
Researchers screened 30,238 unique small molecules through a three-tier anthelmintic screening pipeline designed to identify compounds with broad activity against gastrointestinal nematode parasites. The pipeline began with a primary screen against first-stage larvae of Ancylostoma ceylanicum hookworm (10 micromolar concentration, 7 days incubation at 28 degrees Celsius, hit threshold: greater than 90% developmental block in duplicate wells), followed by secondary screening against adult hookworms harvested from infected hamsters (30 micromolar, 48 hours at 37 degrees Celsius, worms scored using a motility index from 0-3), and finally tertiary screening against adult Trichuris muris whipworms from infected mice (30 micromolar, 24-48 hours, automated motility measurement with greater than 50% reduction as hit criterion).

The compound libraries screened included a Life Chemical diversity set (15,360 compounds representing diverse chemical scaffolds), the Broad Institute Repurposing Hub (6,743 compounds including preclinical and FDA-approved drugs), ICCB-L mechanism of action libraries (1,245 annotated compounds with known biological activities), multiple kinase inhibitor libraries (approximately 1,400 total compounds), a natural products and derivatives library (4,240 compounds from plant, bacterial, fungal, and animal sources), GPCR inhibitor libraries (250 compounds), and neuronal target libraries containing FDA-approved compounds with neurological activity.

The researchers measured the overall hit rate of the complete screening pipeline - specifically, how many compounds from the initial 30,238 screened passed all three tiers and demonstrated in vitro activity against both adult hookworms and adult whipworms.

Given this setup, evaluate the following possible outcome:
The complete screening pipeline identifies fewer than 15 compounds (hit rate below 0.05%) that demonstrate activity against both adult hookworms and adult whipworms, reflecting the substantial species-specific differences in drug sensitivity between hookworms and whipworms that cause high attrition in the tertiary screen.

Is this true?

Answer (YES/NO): NO